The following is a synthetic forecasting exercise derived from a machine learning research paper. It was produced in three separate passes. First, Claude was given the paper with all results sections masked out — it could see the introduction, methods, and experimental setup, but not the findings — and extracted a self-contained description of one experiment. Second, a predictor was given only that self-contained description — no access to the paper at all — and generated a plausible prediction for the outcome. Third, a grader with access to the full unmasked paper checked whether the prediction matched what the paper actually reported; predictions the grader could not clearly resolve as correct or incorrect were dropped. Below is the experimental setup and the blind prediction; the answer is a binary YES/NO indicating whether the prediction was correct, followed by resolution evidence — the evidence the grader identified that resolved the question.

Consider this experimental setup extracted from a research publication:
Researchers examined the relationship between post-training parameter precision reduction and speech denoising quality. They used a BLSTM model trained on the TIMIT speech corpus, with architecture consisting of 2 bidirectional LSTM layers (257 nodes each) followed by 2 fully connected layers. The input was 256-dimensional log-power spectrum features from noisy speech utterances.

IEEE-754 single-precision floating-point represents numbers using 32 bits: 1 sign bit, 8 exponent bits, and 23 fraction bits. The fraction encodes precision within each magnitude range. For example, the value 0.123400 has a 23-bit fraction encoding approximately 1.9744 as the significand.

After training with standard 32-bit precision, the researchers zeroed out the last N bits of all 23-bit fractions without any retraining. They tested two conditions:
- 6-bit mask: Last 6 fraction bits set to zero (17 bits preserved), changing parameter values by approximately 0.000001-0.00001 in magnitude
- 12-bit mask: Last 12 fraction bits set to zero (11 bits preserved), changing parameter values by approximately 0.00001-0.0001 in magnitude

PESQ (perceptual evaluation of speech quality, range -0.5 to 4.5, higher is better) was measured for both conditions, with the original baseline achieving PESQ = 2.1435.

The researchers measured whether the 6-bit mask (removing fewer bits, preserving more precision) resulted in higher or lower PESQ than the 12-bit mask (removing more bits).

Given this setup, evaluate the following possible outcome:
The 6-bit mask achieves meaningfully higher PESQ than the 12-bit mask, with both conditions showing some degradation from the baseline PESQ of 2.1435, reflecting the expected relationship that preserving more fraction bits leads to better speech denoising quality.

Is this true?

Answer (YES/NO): NO